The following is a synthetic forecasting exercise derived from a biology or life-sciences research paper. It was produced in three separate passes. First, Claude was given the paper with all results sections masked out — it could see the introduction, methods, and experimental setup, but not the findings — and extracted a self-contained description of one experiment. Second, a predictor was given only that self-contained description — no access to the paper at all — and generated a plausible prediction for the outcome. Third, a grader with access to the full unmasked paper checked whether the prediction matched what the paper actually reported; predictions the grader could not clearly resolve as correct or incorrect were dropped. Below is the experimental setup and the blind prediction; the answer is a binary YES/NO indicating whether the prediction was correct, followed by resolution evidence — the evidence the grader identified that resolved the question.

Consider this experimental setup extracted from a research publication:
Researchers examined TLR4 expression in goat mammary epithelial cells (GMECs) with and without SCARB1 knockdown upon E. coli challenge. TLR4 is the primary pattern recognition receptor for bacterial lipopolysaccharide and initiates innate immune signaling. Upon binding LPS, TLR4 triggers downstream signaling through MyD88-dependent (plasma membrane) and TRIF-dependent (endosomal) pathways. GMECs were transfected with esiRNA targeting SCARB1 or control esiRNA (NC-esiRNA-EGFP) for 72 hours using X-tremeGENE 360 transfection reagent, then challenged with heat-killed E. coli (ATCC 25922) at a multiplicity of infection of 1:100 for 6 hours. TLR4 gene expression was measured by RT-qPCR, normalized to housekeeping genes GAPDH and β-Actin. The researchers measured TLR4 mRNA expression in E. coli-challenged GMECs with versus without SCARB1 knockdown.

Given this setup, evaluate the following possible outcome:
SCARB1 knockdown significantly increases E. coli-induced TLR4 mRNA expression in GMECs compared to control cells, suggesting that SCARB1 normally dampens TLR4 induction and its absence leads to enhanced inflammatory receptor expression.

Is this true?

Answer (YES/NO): NO